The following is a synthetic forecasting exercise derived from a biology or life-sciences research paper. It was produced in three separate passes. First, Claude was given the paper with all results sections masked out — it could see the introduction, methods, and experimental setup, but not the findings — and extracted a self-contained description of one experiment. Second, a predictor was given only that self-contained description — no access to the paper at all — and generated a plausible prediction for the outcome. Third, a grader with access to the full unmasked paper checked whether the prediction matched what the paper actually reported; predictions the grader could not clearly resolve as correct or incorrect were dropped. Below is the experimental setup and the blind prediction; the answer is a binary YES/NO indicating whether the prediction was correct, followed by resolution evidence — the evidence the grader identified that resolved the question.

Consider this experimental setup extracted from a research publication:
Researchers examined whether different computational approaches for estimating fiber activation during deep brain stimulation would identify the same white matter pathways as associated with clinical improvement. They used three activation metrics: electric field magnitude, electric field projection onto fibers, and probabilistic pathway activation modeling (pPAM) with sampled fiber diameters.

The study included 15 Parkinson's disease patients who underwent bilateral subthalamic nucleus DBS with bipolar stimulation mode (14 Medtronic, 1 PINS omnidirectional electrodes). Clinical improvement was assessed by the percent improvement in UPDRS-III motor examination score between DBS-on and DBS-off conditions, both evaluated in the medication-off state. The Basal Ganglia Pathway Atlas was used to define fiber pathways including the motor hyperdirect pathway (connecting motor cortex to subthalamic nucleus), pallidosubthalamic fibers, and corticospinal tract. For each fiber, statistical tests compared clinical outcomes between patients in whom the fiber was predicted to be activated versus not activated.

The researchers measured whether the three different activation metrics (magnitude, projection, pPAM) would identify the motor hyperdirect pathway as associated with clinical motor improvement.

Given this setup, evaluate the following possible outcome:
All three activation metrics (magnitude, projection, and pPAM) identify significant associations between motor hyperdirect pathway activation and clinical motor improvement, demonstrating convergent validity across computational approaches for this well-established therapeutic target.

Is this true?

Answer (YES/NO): YES